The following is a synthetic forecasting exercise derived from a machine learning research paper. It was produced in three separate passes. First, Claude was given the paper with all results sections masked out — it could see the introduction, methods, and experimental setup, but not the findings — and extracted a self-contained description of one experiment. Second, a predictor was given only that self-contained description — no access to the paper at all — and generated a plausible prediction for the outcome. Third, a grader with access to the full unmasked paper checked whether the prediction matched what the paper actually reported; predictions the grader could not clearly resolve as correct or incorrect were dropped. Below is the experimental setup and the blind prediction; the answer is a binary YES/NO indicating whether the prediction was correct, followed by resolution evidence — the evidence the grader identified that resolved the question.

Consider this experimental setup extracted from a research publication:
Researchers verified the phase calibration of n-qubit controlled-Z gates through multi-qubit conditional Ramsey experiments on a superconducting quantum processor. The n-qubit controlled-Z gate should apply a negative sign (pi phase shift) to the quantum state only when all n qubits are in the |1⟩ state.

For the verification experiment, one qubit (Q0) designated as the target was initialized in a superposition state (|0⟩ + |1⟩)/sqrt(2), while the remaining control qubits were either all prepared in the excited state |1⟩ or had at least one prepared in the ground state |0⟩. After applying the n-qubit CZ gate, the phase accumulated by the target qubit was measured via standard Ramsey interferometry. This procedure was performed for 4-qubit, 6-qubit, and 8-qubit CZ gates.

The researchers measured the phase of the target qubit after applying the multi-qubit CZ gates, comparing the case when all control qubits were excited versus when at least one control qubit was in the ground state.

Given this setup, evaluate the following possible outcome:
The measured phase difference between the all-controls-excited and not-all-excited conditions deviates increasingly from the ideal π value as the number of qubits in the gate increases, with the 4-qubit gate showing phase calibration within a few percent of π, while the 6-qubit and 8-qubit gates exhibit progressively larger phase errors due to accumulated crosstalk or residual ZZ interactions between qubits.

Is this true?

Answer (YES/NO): NO